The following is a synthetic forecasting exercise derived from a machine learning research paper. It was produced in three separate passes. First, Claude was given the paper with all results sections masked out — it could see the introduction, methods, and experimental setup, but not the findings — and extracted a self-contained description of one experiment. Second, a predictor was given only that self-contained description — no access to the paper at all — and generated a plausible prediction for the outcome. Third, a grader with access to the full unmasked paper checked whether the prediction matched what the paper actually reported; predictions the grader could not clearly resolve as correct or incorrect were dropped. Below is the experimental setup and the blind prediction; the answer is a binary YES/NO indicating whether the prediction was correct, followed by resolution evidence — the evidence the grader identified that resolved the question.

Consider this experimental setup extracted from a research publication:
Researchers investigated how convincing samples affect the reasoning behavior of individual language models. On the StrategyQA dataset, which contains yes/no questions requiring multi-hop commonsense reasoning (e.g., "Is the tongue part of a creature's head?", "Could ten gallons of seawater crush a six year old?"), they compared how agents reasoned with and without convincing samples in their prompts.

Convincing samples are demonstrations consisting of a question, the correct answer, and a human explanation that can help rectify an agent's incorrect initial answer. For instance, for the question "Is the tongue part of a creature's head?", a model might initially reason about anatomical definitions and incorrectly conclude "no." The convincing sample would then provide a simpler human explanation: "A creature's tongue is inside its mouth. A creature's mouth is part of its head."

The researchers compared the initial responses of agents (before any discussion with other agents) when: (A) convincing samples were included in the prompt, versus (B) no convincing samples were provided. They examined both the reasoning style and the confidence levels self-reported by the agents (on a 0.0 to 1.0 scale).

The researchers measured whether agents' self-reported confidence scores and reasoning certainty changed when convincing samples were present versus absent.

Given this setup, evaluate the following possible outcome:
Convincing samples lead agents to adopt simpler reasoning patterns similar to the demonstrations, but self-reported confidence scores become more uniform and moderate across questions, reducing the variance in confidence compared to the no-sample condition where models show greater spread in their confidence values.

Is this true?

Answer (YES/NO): NO